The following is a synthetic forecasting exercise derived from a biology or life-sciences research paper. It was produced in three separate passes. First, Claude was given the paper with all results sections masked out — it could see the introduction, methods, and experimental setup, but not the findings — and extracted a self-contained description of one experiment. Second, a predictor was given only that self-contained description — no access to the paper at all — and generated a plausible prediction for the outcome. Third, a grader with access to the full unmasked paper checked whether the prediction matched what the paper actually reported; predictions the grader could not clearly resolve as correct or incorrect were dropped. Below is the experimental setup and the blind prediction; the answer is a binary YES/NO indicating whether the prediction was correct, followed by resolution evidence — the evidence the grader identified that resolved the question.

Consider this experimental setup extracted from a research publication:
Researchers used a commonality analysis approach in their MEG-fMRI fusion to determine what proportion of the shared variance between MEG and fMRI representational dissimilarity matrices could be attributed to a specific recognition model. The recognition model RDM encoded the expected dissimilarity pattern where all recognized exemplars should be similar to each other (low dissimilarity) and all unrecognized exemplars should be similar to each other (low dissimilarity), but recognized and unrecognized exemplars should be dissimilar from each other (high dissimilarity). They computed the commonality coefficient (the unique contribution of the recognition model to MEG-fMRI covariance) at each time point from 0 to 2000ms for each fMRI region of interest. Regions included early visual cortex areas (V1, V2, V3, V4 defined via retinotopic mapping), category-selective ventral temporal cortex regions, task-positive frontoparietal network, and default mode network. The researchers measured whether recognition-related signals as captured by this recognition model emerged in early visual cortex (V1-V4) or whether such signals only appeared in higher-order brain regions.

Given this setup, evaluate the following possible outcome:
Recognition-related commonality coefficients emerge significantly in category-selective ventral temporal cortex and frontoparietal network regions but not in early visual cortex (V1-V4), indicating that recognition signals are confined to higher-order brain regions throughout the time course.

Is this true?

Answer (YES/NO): NO